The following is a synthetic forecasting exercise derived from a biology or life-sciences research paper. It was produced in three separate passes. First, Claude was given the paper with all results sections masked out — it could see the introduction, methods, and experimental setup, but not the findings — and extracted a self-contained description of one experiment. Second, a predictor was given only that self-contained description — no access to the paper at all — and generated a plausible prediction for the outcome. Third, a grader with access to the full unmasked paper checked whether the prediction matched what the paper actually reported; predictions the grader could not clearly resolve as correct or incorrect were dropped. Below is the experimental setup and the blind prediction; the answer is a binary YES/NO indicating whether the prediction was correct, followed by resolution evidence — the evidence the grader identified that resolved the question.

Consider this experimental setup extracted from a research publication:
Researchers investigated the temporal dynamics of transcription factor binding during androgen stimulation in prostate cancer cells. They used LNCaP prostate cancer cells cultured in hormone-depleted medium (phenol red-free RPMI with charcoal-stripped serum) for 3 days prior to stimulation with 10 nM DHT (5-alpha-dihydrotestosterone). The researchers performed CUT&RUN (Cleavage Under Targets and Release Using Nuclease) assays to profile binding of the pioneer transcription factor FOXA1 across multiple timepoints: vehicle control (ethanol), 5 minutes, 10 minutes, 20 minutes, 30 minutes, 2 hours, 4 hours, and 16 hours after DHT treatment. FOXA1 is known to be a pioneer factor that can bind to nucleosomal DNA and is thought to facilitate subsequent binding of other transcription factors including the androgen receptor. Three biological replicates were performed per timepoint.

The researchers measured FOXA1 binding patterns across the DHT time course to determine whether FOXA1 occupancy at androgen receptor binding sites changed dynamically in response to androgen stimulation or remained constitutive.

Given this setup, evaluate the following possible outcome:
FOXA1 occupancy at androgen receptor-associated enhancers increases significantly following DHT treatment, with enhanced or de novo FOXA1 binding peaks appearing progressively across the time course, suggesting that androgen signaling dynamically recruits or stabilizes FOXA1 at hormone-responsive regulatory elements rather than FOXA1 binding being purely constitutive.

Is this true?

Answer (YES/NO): NO